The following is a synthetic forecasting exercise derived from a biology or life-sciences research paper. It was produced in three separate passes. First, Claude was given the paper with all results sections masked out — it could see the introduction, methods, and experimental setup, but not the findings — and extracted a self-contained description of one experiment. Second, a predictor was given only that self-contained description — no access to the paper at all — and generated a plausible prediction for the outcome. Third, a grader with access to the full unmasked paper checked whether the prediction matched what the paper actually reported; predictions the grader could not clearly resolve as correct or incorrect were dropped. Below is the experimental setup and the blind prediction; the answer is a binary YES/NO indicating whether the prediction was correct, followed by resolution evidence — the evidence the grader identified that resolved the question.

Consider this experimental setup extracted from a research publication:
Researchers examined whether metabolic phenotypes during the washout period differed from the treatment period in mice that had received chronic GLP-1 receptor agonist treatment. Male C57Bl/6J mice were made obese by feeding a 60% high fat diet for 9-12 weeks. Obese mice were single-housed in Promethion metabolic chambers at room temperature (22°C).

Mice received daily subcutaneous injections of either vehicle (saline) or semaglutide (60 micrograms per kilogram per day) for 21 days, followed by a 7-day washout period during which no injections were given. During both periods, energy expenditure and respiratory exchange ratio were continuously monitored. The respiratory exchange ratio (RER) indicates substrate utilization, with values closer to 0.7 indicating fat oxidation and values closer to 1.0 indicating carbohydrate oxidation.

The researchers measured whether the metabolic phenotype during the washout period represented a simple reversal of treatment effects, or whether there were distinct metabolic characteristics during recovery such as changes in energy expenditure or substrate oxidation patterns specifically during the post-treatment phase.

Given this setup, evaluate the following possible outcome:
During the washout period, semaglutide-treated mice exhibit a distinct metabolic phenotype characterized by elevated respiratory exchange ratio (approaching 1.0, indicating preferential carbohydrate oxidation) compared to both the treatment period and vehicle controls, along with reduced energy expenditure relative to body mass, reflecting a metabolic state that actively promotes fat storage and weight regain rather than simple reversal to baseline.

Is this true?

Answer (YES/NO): NO